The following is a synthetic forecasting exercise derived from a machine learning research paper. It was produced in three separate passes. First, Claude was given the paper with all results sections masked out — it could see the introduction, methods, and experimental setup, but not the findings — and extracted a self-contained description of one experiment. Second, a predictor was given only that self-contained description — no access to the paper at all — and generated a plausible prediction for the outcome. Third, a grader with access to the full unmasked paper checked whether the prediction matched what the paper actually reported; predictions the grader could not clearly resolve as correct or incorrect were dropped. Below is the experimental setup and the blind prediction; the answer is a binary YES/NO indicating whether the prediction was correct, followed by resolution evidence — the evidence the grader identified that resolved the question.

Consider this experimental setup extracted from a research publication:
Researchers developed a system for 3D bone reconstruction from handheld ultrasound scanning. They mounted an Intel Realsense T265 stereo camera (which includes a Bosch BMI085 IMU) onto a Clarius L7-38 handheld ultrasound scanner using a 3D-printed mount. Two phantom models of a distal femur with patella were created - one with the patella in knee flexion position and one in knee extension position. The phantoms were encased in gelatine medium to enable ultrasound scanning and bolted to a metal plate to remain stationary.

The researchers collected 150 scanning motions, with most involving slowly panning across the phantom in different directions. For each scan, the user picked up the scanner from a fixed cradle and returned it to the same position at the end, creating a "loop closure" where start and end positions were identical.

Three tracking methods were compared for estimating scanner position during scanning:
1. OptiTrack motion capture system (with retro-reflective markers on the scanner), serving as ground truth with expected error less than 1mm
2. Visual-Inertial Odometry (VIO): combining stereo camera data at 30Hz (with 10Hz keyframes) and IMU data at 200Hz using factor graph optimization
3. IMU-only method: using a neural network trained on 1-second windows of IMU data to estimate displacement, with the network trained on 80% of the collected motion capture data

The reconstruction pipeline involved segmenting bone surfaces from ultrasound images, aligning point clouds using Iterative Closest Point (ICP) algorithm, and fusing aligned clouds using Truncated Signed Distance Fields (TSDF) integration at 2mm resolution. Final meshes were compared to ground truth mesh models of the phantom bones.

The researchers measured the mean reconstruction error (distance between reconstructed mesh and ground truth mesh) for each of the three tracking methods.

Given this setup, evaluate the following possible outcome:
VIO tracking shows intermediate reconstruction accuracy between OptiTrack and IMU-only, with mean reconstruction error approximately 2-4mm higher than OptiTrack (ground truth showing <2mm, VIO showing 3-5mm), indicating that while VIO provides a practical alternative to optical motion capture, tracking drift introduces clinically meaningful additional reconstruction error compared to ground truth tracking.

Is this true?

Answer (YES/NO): NO